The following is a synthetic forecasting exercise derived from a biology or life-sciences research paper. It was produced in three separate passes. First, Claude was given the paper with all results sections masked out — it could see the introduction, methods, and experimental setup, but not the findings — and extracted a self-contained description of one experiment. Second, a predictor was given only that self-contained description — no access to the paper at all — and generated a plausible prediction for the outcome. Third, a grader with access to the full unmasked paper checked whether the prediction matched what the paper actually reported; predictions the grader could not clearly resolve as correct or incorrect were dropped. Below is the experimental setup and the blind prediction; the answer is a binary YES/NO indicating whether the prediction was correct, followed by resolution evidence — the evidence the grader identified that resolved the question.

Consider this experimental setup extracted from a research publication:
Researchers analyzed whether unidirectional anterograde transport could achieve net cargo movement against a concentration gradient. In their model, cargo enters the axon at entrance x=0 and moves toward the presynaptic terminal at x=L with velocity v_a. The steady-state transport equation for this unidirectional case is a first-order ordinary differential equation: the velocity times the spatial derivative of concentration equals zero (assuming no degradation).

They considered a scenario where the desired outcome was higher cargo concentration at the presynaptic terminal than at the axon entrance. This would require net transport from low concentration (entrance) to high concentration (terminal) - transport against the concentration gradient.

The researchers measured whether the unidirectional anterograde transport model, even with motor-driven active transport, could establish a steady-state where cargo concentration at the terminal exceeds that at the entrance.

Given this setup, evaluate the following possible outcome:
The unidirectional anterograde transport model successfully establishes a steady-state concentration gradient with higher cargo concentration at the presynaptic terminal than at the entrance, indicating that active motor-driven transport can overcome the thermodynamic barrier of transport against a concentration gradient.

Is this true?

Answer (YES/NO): NO